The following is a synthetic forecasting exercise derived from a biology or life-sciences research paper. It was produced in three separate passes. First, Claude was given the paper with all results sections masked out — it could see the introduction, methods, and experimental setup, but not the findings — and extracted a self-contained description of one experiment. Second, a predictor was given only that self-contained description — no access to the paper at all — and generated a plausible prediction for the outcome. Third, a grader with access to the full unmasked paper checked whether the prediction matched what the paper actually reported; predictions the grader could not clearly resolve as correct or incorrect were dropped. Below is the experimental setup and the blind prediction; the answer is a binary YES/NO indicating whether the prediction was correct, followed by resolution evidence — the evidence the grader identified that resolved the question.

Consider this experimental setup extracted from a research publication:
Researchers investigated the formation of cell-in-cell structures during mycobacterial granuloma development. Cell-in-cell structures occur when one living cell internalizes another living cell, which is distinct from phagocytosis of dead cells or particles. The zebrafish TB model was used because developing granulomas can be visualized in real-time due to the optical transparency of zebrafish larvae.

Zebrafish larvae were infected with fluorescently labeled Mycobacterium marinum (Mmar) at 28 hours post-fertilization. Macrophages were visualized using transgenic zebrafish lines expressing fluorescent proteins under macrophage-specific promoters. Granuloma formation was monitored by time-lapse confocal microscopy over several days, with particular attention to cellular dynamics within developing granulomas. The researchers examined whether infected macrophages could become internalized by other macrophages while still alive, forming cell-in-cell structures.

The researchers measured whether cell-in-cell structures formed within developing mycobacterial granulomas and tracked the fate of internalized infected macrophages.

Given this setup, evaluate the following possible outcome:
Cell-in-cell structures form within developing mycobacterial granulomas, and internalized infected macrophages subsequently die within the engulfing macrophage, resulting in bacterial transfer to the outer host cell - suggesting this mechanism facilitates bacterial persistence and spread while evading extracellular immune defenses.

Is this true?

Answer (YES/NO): NO